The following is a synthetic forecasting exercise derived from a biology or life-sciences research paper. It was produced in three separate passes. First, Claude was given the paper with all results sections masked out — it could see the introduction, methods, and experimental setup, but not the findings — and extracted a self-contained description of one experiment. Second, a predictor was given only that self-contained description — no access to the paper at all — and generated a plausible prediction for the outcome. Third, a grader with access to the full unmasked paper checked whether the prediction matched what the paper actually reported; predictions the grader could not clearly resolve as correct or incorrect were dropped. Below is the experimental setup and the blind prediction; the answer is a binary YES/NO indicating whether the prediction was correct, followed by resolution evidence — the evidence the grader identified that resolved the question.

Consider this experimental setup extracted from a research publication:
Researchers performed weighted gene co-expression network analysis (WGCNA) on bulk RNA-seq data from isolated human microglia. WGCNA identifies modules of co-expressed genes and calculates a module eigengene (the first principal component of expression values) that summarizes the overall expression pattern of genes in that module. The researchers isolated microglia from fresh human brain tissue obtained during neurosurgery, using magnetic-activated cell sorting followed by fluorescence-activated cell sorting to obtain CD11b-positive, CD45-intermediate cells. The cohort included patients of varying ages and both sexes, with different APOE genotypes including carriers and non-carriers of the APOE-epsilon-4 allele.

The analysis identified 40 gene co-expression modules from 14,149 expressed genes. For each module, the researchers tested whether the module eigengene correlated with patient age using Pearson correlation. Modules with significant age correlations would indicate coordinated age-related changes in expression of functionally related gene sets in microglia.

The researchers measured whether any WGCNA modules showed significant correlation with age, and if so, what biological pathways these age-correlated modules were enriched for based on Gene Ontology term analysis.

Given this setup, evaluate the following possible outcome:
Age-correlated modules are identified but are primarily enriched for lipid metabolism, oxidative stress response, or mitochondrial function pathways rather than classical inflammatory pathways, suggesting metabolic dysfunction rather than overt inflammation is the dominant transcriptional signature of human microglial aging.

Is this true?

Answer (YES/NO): YES